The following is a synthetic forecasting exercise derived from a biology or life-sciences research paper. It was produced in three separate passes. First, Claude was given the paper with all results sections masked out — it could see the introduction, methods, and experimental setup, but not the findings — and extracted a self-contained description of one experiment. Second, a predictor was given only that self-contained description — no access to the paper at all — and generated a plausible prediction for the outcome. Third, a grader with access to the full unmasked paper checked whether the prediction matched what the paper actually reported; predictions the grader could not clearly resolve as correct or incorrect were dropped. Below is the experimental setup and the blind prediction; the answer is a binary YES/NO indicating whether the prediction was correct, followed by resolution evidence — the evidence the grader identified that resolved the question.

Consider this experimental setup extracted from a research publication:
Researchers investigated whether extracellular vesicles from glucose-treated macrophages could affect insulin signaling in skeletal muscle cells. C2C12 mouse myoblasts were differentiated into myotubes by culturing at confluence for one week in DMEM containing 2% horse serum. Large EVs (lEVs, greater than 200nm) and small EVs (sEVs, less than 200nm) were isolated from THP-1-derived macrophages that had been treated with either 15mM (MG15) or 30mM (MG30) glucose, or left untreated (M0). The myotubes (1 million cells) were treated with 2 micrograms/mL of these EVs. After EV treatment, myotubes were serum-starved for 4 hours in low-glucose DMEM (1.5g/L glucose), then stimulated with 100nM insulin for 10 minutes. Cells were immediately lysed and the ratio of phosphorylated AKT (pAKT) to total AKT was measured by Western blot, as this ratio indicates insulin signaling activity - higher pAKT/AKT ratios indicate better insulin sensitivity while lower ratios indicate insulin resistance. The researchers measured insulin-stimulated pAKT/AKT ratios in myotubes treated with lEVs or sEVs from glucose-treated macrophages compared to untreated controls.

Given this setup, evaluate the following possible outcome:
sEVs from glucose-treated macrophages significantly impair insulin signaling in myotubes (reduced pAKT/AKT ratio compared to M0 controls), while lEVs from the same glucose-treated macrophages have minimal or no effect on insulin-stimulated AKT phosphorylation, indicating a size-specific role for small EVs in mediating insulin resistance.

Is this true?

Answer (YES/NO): NO